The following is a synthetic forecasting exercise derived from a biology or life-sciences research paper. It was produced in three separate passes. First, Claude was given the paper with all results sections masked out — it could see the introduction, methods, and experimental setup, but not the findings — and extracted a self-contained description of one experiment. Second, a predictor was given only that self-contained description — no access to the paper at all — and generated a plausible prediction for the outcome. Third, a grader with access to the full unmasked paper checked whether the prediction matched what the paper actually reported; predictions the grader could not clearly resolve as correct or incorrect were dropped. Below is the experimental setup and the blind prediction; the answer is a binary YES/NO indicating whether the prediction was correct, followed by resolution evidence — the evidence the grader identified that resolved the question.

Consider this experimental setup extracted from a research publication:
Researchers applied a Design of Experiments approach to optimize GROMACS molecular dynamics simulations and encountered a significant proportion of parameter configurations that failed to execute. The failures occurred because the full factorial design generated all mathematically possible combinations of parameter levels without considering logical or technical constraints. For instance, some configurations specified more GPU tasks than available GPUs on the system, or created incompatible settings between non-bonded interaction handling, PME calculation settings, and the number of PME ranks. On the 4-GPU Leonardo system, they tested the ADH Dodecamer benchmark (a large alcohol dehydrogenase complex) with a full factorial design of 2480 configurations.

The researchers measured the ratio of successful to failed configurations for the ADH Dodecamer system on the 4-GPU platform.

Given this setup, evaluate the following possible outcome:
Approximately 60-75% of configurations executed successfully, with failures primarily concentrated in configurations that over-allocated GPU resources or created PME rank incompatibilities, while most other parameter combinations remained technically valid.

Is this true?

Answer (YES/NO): NO